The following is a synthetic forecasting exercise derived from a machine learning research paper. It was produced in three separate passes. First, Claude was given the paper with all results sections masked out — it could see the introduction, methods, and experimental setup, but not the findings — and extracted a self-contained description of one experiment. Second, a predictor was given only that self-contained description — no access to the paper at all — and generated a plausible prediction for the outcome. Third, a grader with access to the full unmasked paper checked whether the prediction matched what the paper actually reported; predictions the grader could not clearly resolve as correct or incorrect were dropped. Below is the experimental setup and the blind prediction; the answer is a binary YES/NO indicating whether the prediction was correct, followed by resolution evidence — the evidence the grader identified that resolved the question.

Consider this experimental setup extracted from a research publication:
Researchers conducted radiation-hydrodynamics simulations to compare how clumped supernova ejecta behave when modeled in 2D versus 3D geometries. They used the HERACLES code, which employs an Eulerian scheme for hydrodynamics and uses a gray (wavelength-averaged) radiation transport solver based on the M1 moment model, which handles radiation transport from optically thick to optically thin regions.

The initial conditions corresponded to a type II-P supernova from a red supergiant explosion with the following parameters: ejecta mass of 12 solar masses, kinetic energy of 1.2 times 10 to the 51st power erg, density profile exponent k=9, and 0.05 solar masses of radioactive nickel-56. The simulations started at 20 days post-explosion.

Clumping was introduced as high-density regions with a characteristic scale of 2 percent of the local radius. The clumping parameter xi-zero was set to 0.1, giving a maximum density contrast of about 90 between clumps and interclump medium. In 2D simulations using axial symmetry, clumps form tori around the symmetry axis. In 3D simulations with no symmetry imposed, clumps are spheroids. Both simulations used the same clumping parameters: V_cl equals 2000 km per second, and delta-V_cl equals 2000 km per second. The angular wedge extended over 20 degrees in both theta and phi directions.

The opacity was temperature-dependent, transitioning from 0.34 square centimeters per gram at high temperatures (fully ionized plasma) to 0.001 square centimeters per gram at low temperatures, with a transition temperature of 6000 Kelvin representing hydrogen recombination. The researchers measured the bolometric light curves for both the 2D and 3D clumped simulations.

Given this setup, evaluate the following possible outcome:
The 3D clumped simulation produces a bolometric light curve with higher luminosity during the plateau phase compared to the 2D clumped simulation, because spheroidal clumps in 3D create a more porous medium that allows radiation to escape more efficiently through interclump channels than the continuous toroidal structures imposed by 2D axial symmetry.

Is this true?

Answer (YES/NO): NO